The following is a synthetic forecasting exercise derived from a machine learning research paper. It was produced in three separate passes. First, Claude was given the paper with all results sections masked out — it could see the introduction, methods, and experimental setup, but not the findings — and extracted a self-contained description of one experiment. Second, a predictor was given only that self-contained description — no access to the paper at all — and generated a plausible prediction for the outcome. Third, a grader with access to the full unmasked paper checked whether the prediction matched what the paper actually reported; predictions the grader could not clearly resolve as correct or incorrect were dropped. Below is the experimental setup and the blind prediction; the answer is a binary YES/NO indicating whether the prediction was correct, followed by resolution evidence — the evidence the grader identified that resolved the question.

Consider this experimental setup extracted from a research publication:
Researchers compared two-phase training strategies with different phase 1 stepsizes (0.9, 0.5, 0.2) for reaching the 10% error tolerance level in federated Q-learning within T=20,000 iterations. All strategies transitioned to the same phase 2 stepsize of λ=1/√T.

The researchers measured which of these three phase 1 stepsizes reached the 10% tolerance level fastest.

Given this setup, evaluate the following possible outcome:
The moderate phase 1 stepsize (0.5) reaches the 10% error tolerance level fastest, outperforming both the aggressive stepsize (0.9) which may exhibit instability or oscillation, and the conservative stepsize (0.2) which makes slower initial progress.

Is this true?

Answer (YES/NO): NO